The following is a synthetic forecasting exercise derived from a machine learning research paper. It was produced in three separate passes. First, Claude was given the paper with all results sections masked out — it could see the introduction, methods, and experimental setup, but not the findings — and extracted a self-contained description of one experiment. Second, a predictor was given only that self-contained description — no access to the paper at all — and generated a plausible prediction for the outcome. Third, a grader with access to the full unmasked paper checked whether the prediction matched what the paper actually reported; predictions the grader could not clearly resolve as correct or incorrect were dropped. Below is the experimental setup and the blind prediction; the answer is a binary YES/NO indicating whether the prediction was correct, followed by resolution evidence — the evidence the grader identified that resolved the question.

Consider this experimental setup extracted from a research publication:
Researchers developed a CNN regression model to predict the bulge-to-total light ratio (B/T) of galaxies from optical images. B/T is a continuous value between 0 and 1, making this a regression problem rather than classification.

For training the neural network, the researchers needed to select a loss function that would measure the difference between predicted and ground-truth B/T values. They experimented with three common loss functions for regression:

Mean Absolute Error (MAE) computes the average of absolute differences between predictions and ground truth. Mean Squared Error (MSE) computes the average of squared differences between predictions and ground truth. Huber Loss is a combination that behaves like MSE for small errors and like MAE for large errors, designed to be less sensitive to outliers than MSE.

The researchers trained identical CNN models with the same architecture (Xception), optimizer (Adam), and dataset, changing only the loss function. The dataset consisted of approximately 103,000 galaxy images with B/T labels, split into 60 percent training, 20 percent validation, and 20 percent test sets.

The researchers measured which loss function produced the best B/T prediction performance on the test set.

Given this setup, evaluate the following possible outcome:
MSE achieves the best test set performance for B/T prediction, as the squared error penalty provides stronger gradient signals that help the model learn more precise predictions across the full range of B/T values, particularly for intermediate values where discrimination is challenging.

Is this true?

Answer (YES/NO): NO